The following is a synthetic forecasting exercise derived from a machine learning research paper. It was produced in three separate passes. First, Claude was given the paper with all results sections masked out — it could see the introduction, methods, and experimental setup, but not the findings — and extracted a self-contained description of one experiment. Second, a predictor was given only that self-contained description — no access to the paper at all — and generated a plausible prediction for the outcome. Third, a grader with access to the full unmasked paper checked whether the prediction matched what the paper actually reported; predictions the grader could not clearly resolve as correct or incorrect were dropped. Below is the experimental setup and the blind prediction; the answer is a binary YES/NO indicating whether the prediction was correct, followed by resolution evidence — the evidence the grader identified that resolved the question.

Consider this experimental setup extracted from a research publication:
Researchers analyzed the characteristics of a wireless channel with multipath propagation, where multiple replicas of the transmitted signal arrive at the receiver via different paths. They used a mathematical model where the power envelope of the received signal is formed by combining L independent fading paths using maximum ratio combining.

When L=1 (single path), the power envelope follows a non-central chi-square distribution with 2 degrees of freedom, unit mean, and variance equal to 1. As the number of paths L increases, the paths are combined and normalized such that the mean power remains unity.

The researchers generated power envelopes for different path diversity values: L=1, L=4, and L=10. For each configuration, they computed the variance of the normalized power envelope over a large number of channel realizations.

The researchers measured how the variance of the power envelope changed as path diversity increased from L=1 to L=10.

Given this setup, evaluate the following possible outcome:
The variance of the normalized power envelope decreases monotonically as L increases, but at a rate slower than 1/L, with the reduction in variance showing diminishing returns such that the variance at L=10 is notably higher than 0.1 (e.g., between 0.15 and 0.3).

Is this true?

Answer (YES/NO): NO